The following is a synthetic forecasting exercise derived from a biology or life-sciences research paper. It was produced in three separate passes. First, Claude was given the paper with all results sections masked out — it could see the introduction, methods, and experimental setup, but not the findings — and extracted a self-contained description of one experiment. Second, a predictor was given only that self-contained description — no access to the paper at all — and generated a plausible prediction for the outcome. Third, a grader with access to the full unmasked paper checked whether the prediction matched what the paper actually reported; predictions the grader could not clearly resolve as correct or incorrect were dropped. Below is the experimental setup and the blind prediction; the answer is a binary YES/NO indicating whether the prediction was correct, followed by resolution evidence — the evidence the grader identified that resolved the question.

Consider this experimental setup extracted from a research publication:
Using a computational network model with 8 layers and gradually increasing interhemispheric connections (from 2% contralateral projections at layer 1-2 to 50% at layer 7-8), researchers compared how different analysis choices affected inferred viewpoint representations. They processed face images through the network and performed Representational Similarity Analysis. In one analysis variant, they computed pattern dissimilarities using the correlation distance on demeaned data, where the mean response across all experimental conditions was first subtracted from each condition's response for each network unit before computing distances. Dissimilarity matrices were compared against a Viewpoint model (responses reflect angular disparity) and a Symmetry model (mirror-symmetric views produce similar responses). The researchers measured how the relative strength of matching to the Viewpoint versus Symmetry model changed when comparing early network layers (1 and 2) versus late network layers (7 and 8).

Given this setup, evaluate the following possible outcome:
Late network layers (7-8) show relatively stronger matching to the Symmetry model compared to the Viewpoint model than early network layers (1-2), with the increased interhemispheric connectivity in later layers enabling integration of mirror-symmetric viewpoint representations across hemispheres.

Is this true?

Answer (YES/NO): YES